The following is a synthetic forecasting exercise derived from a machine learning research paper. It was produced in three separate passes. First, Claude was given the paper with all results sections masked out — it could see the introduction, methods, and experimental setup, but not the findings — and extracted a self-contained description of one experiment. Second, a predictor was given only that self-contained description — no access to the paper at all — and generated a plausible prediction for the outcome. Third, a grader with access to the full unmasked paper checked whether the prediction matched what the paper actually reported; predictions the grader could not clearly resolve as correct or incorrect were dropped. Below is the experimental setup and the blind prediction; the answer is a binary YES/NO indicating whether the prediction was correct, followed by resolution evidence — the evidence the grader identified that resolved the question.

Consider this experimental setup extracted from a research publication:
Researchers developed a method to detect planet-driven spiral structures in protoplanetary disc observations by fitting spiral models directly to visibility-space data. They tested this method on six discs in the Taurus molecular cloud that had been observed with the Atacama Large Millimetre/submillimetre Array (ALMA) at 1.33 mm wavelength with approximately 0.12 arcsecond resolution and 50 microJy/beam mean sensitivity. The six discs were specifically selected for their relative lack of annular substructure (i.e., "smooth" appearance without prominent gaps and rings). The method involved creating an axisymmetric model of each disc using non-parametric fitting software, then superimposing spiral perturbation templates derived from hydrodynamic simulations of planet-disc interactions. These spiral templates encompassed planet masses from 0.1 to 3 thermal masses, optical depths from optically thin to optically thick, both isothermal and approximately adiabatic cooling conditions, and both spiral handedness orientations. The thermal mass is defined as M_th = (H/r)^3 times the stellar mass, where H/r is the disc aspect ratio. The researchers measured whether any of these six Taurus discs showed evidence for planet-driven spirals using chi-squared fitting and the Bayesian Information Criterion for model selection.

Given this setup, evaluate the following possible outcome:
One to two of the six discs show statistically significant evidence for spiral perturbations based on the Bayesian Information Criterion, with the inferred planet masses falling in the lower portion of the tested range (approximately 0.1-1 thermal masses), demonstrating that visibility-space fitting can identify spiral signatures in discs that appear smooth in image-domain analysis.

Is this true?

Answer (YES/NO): NO